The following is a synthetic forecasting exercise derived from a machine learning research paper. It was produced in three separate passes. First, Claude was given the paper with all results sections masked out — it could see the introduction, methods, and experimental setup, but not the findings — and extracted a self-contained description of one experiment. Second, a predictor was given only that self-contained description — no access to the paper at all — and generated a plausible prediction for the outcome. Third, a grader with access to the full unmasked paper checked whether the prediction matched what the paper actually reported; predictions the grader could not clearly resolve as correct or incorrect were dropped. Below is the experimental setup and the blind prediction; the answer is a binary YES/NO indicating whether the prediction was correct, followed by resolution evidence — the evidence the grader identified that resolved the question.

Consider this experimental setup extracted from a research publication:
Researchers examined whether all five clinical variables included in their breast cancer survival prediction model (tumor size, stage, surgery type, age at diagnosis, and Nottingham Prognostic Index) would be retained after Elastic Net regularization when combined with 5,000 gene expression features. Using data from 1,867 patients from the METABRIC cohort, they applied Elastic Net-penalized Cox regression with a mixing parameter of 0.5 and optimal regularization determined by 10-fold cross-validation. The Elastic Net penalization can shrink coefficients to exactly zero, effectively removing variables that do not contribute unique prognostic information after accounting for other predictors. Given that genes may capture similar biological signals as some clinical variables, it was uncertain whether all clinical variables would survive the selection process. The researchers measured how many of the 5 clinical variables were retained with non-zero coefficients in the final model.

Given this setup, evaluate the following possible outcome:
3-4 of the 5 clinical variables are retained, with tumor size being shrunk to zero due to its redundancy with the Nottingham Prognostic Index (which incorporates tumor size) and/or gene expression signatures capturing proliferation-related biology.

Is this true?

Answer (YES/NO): NO